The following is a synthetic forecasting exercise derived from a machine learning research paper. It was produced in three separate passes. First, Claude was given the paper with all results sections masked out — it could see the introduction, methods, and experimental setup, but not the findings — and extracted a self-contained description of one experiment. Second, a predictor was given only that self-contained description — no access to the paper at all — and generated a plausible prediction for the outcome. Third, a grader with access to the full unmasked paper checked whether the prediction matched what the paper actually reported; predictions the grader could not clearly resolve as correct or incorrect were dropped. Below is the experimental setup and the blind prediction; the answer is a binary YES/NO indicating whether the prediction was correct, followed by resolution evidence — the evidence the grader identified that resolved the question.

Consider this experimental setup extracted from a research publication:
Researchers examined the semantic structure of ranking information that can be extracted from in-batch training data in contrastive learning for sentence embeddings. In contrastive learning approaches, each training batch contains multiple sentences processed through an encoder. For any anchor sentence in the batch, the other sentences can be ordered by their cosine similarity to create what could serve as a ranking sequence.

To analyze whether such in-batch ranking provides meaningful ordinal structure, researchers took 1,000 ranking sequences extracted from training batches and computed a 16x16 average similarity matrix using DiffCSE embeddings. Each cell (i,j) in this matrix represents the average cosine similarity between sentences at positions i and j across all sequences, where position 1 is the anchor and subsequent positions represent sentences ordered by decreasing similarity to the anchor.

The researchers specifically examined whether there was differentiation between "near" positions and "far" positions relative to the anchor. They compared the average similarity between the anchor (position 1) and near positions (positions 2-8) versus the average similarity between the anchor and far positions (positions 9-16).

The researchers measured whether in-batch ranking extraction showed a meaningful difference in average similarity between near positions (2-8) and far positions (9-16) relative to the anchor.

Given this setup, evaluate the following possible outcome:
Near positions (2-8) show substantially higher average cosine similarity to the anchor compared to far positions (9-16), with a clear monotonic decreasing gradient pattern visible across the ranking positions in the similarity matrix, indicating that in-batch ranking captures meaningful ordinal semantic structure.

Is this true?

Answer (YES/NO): NO